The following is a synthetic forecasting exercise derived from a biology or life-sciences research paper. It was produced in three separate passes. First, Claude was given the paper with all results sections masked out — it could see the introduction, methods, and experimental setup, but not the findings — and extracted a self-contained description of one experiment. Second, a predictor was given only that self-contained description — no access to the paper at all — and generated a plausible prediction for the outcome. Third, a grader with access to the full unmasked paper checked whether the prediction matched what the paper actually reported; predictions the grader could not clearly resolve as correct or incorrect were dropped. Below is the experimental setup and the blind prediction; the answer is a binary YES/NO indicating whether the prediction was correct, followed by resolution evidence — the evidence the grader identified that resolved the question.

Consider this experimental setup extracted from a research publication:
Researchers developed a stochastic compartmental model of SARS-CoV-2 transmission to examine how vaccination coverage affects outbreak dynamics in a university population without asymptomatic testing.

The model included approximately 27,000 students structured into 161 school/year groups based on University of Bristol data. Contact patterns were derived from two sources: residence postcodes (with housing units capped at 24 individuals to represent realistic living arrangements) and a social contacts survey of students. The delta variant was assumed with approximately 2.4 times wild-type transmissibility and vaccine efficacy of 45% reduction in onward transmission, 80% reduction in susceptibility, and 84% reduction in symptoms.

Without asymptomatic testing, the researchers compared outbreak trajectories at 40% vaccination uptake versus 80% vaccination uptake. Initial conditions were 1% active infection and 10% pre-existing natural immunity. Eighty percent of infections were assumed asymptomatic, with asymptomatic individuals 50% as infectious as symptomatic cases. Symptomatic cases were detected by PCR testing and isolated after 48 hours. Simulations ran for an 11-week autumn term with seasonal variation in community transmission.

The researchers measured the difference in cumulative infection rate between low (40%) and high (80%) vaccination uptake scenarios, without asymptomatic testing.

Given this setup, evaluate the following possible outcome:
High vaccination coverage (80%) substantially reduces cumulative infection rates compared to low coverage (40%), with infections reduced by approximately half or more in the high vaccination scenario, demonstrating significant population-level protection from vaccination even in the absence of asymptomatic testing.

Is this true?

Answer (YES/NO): YES